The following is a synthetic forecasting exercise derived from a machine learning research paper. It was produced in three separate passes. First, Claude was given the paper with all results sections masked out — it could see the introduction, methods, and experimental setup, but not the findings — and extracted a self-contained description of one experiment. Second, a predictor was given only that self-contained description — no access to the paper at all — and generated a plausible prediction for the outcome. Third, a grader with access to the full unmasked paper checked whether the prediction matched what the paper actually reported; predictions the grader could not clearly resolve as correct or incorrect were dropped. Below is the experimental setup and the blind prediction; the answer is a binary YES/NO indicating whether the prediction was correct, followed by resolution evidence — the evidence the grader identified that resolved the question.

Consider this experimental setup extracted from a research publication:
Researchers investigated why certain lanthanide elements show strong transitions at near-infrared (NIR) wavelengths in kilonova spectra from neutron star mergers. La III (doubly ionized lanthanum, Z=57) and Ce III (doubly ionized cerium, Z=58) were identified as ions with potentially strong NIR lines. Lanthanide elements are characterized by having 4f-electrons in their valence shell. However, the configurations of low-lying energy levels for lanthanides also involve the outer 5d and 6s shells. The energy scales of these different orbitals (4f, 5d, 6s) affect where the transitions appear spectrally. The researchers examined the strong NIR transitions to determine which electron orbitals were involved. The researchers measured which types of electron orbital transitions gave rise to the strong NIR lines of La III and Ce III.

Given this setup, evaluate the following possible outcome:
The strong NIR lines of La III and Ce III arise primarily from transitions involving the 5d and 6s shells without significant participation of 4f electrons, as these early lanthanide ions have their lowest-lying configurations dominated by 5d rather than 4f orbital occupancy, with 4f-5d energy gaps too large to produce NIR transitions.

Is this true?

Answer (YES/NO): NO